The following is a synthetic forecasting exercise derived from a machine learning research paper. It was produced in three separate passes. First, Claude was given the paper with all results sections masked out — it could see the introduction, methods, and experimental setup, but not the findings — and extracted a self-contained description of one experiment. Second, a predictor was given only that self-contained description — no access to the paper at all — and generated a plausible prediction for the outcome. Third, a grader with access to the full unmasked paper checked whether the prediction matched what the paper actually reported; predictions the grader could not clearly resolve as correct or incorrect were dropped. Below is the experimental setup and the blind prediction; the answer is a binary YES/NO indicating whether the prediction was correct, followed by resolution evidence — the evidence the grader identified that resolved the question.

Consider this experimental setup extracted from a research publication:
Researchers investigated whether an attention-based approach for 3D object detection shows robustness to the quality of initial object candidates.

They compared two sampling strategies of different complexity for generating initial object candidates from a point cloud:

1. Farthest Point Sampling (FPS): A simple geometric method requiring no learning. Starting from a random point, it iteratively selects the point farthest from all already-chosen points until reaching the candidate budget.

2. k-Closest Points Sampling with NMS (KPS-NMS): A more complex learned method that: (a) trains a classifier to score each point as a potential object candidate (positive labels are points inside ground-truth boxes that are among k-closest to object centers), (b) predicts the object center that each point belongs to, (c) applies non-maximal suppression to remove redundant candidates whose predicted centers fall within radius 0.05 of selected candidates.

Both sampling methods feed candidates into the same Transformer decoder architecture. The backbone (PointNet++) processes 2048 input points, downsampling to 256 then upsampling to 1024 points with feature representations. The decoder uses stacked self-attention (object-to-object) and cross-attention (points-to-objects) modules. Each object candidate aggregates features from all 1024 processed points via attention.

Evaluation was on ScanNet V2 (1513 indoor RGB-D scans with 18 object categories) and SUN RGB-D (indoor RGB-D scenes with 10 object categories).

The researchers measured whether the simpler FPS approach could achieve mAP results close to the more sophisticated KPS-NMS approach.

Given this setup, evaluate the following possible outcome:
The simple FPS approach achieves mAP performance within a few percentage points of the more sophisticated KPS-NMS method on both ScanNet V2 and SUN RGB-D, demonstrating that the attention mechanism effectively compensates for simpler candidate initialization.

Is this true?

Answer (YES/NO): YES